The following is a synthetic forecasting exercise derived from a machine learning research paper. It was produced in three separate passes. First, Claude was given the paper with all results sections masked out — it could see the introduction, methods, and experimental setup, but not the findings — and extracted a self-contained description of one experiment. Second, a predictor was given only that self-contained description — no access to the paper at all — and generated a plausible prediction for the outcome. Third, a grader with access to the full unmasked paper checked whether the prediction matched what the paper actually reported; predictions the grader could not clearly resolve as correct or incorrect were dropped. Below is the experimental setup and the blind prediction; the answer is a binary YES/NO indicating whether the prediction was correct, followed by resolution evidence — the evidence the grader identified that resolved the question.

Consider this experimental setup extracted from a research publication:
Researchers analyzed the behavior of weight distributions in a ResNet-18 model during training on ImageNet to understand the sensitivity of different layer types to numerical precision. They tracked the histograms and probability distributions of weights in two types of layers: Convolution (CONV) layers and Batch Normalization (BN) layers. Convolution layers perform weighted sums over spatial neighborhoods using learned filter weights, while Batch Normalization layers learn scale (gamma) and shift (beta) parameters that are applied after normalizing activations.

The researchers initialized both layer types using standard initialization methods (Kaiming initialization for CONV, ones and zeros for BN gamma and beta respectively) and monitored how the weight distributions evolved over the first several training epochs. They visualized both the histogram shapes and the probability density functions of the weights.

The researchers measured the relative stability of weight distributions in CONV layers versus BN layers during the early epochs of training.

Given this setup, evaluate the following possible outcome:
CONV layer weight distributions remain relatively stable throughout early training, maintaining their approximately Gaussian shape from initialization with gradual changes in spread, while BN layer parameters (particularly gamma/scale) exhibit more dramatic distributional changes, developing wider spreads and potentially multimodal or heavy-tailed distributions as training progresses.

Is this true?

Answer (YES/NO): YES